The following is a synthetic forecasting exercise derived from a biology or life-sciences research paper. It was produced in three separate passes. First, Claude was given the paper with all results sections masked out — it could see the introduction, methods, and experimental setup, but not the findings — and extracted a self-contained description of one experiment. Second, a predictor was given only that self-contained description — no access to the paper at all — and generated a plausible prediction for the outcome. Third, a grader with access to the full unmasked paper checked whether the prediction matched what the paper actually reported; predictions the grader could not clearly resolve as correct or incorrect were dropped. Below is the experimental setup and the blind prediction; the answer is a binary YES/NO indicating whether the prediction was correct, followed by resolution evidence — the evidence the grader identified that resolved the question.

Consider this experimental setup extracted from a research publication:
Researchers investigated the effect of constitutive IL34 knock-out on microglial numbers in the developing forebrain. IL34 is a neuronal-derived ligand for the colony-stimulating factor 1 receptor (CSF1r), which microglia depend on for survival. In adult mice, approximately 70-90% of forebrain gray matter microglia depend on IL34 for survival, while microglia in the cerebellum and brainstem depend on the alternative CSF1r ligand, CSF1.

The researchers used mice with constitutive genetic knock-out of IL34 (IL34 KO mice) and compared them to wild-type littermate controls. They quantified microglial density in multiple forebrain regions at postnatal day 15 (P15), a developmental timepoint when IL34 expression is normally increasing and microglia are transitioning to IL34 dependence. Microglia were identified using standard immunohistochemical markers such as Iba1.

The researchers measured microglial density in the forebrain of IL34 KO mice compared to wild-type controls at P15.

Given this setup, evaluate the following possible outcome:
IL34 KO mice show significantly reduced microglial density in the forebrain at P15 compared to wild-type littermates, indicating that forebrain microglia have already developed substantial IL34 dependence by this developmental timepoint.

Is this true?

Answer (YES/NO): YES